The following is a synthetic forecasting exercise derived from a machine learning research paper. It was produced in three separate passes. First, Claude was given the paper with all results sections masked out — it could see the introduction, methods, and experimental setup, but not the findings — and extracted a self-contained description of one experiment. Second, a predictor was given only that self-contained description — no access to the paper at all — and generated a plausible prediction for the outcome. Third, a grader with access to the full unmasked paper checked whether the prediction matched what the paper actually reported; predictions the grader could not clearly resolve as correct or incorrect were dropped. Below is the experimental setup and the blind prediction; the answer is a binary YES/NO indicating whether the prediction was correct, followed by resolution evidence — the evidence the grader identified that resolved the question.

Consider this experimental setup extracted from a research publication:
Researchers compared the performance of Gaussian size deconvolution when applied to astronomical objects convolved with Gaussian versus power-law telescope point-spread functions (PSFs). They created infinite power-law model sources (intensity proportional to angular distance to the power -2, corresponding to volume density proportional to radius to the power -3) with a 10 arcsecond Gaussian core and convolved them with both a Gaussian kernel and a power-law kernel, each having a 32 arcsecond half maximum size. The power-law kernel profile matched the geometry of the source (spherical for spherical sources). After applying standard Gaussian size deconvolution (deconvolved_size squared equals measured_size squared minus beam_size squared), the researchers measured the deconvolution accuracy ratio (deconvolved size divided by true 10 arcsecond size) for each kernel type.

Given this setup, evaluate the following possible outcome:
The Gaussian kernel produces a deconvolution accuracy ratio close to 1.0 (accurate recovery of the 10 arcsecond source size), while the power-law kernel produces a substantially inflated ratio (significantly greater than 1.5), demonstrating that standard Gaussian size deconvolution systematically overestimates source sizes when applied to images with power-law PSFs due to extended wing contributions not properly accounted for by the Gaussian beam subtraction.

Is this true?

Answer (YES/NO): NO